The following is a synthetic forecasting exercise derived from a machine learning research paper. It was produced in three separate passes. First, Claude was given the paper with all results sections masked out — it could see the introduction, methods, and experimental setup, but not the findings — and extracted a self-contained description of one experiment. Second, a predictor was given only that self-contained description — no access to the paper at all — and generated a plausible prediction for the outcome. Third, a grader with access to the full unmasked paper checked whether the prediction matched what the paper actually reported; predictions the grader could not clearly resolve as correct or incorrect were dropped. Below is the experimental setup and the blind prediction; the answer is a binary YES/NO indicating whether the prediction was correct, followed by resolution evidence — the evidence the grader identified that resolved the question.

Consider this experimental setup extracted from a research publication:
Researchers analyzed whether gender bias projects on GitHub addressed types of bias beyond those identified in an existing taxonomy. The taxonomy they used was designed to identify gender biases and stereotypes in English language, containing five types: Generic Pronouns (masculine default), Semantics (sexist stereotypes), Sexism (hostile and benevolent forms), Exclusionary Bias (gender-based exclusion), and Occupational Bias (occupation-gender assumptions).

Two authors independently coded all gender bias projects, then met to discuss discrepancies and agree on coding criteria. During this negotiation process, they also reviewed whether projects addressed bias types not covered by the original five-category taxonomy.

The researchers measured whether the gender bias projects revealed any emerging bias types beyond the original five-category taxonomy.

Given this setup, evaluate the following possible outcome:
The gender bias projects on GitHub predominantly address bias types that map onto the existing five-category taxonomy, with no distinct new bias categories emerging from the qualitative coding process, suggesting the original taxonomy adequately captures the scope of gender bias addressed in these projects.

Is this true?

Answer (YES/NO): NO